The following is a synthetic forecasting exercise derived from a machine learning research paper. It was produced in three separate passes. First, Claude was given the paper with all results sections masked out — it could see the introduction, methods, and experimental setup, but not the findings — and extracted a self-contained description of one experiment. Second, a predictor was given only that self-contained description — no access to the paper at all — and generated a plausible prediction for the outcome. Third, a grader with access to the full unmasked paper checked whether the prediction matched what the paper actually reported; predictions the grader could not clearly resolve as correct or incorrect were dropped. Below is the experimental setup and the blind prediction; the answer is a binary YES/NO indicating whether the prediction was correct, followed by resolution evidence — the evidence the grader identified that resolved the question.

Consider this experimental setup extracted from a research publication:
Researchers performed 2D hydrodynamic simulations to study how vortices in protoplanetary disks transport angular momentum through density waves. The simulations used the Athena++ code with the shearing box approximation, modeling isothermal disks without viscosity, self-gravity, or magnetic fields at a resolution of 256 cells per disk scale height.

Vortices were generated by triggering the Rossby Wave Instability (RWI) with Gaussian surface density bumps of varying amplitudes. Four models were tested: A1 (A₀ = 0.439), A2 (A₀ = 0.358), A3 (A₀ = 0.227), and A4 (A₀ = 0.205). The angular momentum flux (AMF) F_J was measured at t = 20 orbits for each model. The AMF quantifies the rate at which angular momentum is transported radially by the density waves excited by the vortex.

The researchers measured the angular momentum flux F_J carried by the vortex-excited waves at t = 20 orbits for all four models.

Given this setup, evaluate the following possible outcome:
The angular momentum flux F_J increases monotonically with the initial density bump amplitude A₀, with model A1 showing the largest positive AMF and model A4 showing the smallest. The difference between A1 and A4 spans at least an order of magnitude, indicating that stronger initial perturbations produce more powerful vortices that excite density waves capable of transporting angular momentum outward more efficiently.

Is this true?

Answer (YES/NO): YES